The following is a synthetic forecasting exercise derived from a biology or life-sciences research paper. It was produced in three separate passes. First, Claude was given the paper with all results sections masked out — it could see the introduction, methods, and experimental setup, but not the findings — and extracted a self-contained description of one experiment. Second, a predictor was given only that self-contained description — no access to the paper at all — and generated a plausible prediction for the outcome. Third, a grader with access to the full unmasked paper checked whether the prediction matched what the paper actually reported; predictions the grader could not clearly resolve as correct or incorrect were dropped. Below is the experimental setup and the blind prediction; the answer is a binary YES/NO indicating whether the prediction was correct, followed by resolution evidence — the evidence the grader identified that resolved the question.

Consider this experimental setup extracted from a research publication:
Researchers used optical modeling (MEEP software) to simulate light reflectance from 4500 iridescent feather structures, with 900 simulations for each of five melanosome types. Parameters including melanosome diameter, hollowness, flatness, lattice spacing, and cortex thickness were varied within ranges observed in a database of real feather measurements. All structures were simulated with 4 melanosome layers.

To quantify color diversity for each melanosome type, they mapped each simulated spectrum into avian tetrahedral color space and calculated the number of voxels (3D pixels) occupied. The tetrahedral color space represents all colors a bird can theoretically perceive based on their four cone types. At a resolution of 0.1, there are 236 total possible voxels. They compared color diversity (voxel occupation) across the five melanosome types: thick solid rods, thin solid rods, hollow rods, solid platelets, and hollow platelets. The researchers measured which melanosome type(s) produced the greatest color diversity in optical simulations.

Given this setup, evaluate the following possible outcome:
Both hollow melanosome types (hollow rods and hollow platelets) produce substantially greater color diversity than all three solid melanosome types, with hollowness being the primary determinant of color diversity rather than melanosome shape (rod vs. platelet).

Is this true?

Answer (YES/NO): NO